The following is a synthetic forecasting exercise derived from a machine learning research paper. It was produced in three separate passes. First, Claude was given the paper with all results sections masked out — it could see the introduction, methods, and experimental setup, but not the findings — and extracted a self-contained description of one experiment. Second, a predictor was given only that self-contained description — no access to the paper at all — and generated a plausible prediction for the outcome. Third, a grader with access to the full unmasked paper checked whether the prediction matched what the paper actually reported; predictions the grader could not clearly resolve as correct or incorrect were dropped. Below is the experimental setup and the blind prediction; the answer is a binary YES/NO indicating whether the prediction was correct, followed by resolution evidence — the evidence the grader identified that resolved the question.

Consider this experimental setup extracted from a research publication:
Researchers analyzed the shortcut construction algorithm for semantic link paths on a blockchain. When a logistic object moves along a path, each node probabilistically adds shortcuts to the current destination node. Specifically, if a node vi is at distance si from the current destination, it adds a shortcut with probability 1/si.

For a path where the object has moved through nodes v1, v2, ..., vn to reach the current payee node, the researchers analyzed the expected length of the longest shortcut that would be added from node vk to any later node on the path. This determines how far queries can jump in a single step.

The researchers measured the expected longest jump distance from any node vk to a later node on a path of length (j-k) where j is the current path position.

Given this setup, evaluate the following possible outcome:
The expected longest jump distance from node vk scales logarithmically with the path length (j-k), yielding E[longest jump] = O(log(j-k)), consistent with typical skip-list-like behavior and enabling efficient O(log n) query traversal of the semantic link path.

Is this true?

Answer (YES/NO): NO